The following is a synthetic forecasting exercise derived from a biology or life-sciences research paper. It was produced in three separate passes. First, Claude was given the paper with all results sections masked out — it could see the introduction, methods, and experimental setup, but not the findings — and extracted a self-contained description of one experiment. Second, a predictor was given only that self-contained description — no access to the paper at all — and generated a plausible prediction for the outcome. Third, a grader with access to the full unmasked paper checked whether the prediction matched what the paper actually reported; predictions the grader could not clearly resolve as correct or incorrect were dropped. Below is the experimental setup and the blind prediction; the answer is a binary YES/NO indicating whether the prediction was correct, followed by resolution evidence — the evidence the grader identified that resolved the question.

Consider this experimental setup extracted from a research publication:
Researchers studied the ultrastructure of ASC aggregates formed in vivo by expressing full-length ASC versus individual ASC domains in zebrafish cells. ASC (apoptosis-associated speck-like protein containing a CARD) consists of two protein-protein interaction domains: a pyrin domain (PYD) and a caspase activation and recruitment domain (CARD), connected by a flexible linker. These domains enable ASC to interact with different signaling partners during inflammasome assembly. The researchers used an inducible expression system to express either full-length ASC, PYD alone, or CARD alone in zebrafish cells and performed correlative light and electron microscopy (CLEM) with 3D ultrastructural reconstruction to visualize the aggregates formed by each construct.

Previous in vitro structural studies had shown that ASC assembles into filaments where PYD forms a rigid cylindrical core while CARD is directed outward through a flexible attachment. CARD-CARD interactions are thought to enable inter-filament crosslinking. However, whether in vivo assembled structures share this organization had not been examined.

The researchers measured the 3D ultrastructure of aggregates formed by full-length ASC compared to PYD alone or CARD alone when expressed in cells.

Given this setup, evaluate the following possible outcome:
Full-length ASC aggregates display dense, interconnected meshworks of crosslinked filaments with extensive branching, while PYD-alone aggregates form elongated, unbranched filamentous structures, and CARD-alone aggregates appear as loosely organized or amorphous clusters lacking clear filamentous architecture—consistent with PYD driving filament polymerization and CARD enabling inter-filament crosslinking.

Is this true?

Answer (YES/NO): NO